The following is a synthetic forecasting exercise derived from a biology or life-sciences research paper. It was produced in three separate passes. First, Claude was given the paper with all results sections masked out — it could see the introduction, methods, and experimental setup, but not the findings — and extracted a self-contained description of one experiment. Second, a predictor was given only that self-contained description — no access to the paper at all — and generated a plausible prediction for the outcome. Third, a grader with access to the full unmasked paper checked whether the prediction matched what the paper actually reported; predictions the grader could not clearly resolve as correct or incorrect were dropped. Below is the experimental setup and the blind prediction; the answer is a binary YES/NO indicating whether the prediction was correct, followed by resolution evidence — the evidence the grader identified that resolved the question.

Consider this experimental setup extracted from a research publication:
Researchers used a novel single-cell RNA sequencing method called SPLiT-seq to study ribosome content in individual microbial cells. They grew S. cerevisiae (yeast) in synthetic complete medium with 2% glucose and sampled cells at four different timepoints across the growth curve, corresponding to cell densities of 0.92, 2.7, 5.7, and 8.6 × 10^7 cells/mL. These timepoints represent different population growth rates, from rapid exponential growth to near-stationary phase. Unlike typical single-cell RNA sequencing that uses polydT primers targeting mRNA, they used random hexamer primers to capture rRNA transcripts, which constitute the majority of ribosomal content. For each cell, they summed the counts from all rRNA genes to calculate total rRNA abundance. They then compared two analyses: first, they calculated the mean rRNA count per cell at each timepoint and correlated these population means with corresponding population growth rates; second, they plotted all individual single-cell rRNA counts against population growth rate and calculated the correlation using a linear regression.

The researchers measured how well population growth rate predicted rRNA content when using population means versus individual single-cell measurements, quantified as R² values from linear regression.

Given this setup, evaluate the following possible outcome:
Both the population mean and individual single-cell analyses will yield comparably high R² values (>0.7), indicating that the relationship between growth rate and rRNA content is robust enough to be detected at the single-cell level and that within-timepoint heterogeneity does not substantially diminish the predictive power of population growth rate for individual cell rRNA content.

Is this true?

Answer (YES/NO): NO